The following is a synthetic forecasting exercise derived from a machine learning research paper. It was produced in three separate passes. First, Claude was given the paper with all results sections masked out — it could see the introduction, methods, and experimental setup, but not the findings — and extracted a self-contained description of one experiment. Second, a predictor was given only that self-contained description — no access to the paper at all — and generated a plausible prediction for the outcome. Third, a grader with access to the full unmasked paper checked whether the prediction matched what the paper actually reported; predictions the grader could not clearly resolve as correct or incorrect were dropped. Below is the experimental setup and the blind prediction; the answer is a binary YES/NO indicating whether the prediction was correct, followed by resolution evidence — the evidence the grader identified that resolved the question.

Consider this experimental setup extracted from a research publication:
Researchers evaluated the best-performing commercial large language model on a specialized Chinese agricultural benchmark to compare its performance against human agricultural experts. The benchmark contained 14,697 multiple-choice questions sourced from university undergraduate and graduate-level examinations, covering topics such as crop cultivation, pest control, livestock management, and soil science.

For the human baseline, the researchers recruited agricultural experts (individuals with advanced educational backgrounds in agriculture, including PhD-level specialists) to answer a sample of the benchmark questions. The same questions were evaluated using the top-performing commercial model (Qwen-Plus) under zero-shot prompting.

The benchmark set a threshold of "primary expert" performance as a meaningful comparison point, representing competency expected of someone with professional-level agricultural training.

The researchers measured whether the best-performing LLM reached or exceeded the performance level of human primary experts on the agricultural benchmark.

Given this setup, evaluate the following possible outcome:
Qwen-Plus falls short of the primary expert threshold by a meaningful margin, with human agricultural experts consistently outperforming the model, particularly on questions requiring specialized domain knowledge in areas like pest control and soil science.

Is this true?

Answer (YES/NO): NO